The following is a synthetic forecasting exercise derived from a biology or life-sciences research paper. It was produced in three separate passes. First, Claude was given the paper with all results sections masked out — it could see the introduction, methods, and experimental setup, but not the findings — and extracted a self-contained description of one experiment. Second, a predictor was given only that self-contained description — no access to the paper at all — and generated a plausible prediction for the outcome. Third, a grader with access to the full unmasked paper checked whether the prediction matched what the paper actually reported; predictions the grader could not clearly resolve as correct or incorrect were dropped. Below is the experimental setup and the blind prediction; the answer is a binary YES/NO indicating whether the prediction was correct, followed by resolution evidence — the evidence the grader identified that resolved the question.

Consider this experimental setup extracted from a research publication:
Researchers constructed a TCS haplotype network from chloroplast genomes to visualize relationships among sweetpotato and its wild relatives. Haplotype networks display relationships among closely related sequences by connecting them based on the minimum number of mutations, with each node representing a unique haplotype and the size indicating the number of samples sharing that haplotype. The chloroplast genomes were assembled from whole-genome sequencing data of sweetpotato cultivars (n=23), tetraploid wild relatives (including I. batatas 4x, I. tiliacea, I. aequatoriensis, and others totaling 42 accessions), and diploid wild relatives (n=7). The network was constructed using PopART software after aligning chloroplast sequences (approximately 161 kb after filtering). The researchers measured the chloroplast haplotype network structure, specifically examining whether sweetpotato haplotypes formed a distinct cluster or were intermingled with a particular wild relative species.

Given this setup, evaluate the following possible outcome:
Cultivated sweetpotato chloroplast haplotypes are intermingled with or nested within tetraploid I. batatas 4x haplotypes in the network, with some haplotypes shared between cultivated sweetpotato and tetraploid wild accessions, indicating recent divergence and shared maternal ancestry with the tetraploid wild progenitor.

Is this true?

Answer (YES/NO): NO